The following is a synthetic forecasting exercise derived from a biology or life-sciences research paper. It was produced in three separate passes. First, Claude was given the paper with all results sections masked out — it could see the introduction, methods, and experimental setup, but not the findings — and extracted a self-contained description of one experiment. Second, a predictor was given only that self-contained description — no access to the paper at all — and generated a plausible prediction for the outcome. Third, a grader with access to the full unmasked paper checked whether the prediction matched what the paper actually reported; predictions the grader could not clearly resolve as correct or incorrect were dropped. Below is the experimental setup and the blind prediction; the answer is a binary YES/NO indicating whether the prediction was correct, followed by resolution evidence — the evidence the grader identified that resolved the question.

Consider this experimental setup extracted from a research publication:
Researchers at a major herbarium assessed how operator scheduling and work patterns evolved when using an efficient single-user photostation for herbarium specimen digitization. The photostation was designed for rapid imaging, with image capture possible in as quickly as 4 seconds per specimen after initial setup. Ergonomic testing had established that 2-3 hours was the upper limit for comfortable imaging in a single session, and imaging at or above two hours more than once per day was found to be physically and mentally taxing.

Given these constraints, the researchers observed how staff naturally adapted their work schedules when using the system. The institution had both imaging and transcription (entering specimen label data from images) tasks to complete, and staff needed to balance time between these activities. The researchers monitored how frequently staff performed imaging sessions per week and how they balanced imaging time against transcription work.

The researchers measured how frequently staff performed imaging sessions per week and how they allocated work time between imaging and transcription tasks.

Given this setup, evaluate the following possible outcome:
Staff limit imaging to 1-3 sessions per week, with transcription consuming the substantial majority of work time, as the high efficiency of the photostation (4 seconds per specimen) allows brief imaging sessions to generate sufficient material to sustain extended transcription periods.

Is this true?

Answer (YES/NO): YES